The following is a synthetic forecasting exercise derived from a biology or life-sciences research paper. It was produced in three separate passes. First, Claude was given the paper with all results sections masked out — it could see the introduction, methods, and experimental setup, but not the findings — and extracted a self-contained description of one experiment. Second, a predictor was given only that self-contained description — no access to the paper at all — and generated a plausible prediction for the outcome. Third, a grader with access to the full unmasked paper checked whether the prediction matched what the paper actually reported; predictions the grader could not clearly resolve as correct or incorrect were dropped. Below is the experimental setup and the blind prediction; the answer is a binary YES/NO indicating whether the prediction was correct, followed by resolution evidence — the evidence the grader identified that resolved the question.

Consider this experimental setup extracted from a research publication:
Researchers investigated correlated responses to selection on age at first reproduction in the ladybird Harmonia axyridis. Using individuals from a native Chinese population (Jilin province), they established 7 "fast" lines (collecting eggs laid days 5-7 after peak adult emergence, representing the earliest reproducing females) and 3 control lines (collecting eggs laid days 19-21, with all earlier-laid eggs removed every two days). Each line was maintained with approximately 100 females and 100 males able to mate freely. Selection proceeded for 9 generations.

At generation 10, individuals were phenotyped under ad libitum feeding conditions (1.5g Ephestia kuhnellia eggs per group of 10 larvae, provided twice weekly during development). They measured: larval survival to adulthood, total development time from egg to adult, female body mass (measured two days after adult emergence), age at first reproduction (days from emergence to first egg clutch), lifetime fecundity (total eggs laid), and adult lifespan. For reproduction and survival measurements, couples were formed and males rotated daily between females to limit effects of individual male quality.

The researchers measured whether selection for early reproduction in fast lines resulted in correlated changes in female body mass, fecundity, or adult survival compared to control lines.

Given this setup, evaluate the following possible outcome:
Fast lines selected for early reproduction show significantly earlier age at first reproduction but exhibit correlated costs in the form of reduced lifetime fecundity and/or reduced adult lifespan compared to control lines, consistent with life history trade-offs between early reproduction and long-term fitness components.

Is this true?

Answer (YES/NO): YES